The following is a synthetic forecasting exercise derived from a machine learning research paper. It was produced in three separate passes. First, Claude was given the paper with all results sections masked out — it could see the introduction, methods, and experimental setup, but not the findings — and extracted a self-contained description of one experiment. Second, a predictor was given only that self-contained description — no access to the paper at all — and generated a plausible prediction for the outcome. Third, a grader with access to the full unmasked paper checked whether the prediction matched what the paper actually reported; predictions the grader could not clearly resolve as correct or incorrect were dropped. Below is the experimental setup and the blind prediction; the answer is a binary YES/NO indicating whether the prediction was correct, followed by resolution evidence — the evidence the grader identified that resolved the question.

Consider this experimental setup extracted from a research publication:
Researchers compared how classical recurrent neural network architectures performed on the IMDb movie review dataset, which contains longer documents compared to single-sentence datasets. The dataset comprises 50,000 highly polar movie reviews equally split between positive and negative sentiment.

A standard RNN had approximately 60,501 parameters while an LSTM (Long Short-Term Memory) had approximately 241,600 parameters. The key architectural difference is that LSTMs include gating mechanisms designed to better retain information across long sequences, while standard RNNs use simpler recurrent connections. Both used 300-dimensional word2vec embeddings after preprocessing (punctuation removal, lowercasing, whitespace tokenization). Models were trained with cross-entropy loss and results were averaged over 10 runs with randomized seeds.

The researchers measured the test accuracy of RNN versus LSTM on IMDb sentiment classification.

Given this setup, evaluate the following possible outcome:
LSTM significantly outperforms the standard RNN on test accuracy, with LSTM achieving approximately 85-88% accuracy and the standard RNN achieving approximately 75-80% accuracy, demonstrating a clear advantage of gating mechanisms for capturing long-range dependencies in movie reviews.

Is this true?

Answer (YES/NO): YES